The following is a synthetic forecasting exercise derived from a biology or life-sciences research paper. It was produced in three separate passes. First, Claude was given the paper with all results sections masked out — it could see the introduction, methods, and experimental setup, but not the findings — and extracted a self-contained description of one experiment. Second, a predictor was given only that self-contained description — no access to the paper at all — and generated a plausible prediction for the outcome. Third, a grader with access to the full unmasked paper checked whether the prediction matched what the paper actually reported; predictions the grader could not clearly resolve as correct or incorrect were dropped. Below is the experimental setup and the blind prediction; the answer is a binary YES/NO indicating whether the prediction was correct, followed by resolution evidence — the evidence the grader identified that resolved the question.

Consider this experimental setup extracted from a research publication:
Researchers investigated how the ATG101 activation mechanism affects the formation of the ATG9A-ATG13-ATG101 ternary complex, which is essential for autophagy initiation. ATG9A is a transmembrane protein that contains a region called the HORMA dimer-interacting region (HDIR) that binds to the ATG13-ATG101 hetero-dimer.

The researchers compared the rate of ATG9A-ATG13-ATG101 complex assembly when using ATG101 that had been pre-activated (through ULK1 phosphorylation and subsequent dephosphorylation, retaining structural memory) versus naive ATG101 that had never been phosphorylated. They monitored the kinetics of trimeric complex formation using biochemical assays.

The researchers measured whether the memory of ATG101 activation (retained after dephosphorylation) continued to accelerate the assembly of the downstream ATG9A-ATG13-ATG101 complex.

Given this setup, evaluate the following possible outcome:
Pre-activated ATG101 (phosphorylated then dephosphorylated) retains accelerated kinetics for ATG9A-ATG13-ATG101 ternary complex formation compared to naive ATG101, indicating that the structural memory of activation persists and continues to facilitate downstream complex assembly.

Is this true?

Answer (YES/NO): YES